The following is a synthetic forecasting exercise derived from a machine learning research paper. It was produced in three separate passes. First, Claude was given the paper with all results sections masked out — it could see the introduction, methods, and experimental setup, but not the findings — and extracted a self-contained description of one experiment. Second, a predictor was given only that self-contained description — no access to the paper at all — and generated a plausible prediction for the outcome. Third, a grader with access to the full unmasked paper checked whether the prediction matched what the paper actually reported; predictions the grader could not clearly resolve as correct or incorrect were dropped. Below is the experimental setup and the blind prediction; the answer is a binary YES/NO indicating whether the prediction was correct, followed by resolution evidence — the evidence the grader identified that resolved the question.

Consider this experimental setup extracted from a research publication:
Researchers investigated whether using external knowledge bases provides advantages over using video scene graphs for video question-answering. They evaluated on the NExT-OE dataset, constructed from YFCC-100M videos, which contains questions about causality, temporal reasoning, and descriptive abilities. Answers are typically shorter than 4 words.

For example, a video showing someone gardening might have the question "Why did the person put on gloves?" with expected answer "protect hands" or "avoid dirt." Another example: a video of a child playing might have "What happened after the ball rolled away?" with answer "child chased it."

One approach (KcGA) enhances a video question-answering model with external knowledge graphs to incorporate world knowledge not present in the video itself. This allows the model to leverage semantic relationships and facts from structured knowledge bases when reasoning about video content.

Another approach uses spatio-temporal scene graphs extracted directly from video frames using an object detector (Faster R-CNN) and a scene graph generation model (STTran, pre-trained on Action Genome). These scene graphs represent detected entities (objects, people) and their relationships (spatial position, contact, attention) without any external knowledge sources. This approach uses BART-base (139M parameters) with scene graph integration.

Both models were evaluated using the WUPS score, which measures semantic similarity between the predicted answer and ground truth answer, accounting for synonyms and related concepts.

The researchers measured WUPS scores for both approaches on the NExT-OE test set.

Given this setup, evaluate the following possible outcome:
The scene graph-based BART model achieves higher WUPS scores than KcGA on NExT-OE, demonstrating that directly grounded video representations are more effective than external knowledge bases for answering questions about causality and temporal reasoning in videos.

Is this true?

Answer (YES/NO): NO